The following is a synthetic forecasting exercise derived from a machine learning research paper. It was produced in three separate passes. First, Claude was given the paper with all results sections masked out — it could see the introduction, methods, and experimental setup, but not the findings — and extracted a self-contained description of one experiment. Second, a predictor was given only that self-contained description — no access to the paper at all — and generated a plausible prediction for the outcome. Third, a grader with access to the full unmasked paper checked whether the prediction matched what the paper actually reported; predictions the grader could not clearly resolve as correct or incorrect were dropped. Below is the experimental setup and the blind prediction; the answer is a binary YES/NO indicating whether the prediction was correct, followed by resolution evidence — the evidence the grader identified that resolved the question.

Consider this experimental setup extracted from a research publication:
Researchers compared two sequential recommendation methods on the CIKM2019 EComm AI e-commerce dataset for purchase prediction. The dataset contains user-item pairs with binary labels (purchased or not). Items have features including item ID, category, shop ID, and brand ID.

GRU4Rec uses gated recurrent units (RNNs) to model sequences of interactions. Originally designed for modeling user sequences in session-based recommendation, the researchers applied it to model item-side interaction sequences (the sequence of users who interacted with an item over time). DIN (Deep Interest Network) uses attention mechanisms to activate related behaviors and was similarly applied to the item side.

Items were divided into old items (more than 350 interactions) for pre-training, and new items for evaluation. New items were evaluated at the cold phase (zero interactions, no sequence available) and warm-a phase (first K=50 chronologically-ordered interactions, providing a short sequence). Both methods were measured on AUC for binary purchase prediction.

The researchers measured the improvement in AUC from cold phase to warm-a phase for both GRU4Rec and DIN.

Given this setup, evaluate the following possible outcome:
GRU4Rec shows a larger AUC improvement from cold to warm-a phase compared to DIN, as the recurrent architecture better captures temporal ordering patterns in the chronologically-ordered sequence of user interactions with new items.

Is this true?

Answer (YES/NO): YES